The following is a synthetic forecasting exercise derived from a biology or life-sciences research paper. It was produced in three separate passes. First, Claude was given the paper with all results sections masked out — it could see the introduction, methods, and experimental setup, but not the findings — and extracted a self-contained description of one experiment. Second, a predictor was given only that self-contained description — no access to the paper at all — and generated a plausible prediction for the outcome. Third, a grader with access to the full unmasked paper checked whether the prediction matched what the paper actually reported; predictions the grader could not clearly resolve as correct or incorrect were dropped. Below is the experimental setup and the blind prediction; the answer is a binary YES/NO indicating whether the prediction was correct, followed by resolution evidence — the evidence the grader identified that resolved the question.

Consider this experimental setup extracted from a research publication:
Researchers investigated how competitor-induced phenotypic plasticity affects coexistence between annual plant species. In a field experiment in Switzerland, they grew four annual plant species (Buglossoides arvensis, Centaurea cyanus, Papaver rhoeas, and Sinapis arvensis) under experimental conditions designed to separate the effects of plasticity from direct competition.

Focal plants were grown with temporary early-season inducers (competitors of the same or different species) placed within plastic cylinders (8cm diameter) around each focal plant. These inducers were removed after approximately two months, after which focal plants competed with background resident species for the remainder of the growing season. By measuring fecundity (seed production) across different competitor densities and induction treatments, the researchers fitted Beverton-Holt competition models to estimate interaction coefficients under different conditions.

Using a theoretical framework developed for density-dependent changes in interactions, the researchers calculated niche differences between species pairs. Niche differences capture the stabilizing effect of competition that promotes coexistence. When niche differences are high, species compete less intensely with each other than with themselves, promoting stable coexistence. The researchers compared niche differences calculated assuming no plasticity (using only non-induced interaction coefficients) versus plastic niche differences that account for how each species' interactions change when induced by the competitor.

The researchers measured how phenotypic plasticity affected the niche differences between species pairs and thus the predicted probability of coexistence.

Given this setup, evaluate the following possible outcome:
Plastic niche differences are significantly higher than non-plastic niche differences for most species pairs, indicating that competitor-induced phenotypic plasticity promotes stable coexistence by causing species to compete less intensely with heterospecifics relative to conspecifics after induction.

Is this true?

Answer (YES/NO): NO